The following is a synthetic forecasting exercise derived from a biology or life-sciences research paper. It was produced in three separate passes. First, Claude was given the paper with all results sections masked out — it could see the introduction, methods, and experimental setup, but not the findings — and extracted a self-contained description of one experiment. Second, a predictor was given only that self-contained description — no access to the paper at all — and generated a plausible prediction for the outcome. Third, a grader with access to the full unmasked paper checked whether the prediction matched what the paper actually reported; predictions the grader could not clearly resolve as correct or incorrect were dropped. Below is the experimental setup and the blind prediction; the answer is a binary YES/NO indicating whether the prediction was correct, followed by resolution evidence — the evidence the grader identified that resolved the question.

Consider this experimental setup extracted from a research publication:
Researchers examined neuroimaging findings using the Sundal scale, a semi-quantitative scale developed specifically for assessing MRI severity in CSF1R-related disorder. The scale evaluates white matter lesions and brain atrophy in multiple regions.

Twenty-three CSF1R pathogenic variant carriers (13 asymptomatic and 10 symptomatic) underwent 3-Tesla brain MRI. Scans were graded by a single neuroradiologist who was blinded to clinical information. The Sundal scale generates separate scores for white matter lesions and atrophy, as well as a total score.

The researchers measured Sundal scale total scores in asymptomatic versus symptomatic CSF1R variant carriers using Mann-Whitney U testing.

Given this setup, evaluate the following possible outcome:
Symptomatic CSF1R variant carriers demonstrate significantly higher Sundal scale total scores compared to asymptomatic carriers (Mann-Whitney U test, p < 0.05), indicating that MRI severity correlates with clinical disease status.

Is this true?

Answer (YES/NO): YES